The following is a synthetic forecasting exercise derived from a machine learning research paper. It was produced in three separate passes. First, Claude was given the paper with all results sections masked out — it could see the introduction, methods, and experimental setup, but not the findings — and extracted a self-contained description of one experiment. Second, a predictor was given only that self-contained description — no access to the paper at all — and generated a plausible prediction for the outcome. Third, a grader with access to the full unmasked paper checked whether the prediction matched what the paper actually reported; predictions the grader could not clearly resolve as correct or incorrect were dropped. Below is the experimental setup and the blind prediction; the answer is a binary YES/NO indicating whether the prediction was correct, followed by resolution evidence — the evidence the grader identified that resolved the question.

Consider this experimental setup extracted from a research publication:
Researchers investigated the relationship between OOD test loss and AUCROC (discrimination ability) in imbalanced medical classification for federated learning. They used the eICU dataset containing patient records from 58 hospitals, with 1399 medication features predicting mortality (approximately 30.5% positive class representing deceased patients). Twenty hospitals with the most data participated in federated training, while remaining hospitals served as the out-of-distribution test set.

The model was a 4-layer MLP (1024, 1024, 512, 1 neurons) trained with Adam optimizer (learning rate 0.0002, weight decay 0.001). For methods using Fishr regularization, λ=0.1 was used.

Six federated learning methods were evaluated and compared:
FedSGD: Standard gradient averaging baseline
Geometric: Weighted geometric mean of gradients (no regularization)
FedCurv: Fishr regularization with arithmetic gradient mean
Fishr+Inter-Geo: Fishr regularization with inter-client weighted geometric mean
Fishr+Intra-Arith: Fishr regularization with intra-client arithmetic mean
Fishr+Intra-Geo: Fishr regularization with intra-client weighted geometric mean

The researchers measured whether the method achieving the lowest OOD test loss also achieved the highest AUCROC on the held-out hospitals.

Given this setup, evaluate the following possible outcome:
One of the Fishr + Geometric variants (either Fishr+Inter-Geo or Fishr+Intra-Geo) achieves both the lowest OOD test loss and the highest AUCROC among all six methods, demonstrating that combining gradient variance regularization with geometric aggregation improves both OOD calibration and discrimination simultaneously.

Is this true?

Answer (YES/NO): NO